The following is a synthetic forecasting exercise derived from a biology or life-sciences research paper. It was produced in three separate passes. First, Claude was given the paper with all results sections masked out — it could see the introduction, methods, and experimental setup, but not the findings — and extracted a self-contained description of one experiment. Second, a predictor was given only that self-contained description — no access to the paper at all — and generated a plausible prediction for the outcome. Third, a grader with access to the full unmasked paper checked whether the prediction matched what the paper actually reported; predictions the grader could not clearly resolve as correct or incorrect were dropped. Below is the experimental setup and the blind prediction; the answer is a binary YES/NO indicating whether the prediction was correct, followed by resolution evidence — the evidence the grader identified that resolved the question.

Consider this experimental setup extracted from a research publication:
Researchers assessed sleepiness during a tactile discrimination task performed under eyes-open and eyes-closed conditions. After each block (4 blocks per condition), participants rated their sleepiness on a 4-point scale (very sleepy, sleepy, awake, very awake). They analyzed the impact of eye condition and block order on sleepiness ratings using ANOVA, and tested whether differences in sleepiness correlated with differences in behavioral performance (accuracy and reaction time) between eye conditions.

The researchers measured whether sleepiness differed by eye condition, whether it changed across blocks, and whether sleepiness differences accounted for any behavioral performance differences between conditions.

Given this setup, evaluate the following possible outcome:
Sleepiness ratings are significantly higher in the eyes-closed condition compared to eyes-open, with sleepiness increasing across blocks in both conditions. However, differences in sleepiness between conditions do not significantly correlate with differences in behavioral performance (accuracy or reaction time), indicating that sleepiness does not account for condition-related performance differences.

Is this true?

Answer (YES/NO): YES